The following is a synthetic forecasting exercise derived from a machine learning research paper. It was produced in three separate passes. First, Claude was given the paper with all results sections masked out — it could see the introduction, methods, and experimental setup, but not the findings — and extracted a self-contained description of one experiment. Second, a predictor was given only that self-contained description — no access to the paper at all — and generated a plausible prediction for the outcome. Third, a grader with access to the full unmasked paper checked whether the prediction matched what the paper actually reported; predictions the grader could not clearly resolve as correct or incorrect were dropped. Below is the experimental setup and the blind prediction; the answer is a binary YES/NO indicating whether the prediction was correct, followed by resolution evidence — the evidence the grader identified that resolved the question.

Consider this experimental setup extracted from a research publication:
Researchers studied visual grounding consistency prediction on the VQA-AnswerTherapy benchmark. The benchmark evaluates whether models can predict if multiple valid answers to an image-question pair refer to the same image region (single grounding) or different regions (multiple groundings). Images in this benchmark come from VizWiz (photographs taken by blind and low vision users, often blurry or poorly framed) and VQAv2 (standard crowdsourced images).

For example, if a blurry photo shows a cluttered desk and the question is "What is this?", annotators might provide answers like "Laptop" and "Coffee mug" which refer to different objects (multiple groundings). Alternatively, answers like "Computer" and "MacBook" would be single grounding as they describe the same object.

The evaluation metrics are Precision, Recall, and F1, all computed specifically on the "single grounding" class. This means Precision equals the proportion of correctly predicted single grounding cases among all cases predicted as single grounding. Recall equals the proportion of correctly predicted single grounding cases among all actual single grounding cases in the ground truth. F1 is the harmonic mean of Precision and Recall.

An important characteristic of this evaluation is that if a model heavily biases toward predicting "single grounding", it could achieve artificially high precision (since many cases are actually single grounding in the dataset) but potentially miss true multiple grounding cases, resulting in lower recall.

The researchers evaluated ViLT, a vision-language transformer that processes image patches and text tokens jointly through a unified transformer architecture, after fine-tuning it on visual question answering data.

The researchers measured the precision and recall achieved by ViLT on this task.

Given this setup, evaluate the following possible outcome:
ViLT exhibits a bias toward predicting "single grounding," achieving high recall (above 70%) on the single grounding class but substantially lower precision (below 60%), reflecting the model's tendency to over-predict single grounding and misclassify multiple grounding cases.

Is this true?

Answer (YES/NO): NO